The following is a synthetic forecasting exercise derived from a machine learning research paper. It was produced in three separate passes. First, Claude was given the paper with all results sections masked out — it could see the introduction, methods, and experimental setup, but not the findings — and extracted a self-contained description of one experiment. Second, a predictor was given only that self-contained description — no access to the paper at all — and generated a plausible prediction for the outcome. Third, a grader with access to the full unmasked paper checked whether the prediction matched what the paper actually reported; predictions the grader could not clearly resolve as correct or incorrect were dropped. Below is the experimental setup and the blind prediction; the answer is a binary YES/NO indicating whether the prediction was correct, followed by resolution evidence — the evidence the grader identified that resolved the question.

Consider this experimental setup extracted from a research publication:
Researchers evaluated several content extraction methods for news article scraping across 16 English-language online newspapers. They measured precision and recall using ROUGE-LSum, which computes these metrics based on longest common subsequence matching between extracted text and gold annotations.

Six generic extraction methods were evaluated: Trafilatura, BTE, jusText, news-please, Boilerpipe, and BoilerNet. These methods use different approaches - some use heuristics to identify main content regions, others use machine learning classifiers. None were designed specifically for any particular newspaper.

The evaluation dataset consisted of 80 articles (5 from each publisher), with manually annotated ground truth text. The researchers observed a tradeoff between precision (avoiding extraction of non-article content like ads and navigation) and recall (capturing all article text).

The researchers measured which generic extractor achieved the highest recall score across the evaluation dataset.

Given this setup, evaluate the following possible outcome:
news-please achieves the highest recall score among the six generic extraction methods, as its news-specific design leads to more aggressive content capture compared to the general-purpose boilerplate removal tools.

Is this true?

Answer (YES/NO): NO